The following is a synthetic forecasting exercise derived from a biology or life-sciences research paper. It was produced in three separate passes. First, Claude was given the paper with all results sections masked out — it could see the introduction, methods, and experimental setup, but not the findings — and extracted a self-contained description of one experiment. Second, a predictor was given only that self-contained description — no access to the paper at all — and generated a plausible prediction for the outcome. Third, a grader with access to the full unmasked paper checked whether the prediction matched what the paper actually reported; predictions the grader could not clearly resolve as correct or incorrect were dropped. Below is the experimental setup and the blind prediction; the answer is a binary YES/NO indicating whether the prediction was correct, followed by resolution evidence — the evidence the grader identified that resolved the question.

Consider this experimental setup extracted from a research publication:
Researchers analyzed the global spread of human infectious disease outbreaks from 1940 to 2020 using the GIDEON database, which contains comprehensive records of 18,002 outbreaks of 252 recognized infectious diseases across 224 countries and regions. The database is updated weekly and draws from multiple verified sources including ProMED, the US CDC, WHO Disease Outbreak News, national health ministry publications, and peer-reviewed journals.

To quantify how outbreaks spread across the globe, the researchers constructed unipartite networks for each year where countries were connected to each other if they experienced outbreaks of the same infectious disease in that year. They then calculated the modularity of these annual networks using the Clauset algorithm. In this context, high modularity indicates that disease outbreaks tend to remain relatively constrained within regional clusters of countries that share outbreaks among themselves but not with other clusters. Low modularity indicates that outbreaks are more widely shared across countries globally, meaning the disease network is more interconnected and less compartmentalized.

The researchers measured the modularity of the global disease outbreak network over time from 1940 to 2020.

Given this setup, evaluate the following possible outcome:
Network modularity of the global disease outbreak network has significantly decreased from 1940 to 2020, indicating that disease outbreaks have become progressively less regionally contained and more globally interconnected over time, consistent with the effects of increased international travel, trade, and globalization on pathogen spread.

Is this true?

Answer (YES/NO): YES